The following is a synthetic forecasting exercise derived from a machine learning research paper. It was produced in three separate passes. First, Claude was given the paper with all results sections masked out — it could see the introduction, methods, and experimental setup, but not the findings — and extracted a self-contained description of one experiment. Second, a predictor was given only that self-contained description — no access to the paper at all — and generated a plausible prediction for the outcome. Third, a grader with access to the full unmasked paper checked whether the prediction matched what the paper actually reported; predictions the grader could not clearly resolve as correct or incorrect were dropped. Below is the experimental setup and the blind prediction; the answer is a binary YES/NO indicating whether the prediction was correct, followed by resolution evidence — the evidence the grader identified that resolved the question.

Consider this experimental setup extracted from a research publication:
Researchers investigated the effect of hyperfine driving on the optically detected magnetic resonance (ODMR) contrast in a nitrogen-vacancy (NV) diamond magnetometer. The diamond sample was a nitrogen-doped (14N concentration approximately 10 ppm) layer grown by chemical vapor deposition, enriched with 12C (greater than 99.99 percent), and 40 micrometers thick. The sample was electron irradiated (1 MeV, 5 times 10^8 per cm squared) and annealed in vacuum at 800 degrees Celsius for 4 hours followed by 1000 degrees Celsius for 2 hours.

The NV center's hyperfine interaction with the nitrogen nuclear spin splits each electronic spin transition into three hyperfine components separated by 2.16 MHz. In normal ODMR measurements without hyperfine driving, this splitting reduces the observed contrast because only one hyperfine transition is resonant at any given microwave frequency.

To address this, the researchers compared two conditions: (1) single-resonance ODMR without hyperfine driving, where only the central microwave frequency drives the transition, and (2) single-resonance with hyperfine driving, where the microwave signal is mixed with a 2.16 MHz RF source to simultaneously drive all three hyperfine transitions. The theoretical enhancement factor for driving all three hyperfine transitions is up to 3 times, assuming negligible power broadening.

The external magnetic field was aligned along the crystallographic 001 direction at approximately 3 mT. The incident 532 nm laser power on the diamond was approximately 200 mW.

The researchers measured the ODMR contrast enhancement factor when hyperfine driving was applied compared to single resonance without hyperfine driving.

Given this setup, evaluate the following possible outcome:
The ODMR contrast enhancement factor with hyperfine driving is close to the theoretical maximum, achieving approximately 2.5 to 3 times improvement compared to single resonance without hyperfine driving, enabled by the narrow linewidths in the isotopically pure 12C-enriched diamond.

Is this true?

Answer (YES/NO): NO